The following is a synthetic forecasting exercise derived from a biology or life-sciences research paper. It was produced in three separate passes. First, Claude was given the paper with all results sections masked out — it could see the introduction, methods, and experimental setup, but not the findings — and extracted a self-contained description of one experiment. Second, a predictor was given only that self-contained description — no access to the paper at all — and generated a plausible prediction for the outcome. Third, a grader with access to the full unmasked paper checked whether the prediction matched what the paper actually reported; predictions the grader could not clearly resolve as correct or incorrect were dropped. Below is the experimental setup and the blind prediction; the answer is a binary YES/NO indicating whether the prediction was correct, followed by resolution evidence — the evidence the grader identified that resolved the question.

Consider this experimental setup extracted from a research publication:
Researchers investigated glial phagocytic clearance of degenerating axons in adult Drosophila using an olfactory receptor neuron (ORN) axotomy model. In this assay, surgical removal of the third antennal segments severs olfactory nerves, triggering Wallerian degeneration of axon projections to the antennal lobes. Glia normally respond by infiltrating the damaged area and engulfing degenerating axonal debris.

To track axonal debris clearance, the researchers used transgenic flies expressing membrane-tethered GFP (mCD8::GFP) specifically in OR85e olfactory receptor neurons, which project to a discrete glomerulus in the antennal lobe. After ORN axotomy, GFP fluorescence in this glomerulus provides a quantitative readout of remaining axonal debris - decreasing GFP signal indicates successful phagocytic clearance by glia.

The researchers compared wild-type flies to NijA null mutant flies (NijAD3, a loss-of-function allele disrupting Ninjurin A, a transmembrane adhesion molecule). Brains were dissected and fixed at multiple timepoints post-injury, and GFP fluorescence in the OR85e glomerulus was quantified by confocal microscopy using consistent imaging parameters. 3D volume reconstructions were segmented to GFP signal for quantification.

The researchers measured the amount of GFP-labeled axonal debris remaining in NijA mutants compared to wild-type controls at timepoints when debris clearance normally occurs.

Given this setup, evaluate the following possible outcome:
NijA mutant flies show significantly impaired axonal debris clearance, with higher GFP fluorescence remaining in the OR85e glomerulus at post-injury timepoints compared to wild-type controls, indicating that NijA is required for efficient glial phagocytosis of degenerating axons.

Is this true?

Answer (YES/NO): YES